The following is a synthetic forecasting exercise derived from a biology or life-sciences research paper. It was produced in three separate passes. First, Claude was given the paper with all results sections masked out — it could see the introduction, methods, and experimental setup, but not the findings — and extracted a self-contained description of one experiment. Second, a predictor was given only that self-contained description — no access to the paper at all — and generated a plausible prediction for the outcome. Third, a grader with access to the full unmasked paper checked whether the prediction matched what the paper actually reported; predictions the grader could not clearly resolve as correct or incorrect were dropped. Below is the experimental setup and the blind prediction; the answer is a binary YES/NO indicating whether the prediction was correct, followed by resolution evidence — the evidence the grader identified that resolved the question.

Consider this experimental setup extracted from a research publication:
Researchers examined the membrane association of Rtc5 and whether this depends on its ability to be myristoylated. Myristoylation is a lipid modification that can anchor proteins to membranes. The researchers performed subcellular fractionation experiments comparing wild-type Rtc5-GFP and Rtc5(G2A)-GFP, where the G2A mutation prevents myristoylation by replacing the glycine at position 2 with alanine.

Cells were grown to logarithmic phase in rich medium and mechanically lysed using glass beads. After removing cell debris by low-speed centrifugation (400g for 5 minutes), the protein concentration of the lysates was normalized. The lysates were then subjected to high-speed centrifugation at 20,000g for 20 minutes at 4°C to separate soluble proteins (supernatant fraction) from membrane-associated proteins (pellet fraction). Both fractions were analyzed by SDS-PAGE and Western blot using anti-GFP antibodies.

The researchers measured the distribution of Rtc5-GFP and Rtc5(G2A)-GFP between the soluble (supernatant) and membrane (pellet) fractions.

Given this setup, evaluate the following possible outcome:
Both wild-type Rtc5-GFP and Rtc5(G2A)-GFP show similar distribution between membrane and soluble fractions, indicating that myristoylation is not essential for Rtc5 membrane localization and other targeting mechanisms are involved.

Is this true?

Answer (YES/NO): NO